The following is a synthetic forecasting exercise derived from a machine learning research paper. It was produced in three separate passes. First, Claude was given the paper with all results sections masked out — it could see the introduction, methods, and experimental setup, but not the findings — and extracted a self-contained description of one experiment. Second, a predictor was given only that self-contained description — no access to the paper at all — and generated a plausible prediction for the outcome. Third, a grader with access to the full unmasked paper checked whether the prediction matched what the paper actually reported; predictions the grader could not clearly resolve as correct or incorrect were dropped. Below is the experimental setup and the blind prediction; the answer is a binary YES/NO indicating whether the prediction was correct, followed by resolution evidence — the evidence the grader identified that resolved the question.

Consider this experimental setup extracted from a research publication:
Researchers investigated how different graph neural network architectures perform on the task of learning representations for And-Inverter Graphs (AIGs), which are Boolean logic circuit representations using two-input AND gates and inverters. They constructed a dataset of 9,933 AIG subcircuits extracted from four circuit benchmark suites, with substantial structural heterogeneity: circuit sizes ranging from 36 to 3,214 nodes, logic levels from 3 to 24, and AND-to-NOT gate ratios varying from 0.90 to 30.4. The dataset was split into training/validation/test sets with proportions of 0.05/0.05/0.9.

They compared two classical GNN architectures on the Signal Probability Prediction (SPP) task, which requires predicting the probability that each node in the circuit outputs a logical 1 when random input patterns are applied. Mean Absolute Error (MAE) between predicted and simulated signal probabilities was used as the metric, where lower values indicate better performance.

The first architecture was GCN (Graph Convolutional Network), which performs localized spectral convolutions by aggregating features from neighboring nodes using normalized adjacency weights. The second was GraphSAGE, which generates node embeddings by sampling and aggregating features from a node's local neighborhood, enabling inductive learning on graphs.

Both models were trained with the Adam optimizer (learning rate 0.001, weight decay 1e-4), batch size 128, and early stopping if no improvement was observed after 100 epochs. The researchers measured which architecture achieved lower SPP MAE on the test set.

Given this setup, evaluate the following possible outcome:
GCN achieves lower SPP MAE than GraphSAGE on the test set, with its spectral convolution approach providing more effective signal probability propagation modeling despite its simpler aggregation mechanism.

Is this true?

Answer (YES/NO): YES